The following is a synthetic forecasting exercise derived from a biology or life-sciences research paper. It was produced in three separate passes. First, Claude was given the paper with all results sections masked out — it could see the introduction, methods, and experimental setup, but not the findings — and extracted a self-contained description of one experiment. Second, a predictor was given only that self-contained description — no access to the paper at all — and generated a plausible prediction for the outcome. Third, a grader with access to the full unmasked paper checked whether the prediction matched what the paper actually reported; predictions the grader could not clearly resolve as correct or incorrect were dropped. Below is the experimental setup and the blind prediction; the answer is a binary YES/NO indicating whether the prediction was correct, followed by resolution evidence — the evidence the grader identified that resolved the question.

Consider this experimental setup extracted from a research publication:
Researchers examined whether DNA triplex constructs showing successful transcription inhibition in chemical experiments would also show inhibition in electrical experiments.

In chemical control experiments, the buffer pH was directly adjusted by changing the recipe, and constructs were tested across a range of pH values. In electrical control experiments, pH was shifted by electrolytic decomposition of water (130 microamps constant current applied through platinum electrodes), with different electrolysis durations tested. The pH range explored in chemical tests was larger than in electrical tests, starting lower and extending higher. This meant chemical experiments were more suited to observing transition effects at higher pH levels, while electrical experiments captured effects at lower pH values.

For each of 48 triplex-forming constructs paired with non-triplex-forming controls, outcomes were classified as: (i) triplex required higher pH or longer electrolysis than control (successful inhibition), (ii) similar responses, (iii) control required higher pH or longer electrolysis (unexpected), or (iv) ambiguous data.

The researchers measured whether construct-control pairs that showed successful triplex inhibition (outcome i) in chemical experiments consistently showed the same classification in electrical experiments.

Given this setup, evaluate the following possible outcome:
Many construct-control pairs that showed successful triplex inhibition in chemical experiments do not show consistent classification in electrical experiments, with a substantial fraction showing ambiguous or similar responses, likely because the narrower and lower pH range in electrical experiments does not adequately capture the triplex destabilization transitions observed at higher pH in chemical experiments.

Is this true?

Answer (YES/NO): YES